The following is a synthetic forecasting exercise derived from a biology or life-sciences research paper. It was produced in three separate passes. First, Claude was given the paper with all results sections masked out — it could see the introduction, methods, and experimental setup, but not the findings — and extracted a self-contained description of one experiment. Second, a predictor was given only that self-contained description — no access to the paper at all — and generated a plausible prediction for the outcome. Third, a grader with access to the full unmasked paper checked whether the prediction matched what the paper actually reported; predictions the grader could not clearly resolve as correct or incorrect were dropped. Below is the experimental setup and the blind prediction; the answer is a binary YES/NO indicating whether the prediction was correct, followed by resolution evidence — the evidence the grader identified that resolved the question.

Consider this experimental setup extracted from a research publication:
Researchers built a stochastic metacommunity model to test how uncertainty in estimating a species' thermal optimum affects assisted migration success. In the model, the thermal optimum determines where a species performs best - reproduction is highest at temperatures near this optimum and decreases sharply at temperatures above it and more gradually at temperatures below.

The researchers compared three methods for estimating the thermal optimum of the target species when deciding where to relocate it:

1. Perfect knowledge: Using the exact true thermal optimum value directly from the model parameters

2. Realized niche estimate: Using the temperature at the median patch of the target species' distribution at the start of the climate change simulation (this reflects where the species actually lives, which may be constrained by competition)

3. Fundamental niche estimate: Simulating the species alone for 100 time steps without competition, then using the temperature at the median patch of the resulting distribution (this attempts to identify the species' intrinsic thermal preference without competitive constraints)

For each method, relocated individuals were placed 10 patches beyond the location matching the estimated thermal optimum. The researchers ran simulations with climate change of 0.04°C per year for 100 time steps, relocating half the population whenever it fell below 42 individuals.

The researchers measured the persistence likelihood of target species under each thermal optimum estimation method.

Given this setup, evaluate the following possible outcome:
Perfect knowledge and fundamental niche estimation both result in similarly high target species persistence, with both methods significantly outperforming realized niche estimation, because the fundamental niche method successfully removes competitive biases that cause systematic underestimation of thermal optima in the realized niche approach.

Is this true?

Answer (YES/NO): NO